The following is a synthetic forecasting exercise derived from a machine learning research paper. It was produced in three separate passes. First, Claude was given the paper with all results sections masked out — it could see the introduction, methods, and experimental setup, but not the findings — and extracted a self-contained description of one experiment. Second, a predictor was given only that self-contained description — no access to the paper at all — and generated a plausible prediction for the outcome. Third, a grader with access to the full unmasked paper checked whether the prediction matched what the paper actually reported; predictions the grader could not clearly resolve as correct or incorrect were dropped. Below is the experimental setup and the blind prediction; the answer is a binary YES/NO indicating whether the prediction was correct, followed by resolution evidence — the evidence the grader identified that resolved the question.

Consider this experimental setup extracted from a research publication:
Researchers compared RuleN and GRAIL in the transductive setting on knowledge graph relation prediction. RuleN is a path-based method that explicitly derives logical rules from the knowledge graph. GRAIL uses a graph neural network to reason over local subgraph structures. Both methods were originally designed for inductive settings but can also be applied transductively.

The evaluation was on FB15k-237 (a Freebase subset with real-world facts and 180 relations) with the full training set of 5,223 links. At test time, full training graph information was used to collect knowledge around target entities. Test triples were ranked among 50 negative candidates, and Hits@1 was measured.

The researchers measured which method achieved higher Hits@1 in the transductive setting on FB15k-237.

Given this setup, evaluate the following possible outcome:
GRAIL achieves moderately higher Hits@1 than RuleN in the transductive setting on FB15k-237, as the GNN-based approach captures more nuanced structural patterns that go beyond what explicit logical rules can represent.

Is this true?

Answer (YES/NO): NO